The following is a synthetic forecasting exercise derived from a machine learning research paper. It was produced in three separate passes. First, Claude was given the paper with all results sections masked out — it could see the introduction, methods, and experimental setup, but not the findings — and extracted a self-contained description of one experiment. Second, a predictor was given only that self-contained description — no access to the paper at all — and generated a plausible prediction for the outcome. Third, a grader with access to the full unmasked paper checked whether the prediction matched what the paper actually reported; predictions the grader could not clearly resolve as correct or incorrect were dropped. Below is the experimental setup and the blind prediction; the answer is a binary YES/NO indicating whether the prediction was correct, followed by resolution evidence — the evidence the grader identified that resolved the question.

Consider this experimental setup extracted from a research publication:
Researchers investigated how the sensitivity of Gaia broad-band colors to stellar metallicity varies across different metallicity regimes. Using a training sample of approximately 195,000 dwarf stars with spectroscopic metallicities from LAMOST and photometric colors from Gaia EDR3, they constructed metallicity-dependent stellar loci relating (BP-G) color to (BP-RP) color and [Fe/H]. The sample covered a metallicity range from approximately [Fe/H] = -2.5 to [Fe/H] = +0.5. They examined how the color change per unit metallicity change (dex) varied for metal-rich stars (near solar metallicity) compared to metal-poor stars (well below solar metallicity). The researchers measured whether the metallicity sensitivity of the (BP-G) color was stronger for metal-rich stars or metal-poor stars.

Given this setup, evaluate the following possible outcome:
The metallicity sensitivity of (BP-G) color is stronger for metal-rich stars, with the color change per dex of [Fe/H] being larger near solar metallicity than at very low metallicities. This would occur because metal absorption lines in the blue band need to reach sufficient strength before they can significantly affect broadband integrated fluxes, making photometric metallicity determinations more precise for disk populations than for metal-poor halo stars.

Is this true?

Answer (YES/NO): YES